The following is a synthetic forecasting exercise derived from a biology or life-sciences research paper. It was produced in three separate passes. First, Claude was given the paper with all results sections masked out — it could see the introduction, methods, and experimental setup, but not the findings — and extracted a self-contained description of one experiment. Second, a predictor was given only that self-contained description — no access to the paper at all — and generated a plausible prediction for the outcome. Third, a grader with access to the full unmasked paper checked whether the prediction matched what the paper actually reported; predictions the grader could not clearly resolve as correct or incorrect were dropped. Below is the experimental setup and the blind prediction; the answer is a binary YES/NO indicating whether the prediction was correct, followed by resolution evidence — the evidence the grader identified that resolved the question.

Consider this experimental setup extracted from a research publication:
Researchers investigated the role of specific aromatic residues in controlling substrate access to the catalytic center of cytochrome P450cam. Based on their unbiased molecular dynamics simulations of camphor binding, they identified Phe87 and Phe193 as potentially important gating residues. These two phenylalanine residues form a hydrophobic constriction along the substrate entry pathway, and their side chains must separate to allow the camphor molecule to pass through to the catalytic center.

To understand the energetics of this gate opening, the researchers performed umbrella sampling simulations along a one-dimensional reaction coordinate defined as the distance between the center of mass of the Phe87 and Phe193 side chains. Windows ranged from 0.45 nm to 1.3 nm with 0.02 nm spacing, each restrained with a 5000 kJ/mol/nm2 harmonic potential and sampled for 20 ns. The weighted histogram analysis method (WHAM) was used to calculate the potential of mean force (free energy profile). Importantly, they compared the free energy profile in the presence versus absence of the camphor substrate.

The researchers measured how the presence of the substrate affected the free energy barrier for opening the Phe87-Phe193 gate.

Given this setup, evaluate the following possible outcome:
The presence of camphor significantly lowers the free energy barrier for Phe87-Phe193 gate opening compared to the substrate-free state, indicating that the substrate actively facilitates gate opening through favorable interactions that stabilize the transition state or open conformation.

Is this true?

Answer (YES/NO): YES